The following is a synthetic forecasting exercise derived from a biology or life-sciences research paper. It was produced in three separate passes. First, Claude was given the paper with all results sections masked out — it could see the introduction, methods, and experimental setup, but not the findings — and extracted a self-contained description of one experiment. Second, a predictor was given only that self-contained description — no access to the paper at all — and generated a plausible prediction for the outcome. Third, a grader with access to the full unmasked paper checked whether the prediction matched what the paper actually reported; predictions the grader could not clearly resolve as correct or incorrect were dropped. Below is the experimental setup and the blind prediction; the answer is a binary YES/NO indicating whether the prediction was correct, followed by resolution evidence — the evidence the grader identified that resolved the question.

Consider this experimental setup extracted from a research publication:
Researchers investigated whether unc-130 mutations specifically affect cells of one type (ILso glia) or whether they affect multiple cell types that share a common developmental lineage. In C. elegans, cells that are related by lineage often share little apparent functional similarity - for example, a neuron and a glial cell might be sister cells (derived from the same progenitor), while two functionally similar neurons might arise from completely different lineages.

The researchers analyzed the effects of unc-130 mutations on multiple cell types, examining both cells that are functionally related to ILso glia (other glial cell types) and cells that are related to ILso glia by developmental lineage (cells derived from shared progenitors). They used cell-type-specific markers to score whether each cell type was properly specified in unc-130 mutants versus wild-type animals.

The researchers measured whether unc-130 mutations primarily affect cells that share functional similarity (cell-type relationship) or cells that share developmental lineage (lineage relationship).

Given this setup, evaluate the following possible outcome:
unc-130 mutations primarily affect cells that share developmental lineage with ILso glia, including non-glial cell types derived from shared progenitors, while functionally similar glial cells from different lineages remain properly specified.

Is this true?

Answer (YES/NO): YES